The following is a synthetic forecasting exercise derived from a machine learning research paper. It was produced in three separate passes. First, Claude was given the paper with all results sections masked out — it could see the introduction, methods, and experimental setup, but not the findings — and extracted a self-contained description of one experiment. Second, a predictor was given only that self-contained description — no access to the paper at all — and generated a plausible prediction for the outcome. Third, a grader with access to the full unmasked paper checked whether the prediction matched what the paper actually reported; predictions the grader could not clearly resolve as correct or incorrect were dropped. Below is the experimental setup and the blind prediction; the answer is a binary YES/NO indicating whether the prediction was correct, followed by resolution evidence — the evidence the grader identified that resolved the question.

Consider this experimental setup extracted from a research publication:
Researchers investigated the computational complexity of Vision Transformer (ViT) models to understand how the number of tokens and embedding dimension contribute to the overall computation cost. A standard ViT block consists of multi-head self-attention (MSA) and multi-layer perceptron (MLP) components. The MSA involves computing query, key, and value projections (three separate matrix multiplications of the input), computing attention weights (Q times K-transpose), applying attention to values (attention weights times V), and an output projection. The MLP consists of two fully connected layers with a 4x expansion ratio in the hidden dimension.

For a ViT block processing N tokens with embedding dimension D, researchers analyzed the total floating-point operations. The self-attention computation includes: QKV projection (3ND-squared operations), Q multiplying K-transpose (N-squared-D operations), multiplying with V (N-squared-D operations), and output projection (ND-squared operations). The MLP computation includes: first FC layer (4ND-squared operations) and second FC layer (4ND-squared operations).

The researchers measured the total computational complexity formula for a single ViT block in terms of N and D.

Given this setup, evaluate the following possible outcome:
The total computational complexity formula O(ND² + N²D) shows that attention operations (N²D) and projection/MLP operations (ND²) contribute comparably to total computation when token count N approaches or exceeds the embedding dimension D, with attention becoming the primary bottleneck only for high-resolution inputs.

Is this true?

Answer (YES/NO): NO